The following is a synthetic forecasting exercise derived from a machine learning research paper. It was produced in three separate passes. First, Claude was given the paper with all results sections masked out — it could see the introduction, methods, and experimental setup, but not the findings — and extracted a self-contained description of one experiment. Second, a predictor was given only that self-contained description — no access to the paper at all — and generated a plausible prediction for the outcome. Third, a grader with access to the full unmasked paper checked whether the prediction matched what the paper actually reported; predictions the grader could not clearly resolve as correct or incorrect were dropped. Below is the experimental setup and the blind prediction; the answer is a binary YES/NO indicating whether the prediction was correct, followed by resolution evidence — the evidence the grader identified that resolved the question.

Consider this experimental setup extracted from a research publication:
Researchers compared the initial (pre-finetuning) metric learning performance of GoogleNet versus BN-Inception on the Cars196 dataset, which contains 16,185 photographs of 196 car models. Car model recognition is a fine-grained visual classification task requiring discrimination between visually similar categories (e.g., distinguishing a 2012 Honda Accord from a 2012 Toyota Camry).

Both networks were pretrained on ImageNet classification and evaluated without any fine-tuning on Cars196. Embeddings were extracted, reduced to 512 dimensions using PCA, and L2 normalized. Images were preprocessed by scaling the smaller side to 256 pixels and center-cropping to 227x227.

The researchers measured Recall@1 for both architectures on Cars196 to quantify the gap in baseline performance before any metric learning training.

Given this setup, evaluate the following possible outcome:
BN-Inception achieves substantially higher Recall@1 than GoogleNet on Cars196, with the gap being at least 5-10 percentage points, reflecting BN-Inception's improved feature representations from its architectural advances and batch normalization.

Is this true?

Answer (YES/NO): YES